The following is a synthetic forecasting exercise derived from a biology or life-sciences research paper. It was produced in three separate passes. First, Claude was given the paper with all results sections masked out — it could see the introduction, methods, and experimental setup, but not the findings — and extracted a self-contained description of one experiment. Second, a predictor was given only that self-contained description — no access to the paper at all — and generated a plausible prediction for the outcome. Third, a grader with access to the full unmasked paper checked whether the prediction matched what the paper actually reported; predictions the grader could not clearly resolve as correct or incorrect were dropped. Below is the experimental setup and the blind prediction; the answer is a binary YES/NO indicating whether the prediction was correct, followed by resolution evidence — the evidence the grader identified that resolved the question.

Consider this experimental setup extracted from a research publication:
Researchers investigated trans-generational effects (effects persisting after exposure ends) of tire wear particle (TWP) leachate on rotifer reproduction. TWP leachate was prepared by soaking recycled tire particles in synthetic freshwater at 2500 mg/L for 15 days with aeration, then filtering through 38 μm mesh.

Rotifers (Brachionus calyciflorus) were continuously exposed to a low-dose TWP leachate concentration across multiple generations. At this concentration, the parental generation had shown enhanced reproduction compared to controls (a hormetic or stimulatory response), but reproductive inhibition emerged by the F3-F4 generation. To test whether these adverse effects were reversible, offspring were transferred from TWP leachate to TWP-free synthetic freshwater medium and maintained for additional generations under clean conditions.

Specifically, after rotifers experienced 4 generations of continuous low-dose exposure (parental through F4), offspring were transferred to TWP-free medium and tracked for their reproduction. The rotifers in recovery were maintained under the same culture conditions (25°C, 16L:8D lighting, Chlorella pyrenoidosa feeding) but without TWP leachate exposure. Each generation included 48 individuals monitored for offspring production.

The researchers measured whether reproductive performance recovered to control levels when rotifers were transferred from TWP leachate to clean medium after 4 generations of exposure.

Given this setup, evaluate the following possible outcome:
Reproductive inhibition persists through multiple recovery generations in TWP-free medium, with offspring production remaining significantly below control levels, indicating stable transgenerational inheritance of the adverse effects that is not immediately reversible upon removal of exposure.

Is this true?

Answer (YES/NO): YES